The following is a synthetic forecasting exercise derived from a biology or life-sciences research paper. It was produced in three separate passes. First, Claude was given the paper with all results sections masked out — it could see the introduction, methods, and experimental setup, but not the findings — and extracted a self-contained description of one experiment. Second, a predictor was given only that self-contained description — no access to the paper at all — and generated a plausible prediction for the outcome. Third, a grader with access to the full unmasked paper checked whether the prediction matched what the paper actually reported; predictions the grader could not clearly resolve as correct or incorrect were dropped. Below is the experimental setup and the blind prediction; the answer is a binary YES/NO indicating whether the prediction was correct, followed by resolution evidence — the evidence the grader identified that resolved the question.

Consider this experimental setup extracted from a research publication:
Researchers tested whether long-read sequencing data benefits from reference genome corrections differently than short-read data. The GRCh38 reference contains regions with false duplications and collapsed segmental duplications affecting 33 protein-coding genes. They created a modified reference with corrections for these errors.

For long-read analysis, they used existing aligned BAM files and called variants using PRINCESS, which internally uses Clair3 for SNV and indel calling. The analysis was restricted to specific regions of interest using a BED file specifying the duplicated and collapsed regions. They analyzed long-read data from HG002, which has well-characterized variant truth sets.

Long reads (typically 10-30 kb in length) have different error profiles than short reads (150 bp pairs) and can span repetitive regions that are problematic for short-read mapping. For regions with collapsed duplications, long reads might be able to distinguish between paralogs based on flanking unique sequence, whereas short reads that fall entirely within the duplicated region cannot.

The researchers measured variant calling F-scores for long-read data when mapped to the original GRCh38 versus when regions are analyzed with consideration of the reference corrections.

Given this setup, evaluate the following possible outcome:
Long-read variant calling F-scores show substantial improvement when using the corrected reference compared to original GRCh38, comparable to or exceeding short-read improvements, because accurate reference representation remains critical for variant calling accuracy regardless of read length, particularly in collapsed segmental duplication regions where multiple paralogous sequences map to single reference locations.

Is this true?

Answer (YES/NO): NO